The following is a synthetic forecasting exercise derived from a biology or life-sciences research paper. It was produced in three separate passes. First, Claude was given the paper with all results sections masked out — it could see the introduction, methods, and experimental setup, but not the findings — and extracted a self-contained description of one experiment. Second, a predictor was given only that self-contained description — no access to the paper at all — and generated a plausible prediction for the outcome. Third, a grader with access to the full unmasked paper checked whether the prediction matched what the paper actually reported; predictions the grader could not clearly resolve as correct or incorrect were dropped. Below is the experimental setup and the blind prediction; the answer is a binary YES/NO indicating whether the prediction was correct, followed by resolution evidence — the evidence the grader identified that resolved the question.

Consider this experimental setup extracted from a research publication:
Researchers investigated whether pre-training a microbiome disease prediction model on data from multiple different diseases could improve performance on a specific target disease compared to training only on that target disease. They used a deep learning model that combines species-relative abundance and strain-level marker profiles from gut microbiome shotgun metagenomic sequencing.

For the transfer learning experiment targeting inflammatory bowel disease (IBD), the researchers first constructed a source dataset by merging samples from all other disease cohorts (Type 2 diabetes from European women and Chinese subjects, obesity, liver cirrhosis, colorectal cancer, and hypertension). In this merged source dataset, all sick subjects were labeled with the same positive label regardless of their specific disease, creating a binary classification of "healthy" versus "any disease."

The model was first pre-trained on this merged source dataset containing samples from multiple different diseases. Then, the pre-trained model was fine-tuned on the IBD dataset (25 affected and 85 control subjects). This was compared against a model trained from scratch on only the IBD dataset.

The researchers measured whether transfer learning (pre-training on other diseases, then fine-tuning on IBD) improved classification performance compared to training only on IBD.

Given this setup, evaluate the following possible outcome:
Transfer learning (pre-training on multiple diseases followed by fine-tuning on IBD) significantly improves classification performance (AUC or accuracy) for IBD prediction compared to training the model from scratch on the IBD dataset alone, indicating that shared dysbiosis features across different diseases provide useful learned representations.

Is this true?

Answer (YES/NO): NO